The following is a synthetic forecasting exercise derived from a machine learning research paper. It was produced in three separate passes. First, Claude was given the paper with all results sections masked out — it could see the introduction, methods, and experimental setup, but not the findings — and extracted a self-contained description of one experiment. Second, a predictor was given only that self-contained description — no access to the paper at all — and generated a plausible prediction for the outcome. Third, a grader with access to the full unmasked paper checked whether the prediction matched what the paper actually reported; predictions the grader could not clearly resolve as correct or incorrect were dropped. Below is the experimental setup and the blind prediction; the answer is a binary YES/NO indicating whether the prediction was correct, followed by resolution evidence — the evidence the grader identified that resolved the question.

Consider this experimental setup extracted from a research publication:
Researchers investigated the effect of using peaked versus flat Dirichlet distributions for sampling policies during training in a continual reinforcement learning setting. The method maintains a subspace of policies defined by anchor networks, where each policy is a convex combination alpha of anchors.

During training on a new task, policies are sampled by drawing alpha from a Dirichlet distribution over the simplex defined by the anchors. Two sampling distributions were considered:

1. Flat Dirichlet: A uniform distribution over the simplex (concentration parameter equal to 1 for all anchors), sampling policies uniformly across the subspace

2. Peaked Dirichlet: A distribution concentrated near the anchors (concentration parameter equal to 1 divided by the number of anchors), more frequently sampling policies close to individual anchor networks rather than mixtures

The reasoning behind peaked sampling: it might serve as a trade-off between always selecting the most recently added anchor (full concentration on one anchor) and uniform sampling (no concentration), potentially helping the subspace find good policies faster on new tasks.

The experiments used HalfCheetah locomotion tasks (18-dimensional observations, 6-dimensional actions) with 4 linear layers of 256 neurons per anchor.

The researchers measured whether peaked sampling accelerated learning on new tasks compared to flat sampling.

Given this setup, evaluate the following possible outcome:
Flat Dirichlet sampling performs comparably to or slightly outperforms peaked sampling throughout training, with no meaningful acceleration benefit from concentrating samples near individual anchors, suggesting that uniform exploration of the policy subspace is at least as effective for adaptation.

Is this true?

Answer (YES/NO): NO